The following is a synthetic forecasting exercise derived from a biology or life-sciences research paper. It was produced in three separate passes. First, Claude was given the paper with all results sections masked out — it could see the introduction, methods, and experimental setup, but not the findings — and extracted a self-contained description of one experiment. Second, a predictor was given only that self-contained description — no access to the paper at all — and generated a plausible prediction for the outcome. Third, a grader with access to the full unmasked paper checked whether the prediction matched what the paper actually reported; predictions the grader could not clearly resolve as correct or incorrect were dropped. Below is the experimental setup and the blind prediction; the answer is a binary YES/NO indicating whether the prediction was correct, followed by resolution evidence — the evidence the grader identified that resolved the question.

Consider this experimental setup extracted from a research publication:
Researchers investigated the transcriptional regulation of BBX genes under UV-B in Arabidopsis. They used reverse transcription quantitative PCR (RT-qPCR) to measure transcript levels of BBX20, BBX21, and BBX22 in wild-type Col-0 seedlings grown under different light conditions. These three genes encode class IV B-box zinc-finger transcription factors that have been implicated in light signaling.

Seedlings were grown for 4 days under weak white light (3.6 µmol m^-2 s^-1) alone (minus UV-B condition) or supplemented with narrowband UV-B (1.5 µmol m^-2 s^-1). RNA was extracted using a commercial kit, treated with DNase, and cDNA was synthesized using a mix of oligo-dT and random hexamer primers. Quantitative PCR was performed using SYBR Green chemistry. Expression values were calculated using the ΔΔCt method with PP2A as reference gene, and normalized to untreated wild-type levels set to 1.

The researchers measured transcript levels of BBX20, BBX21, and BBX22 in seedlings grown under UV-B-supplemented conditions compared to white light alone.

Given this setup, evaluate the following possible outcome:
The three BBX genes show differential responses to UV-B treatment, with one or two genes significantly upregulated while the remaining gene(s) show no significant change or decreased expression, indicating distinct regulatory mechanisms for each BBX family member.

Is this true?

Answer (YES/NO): YES